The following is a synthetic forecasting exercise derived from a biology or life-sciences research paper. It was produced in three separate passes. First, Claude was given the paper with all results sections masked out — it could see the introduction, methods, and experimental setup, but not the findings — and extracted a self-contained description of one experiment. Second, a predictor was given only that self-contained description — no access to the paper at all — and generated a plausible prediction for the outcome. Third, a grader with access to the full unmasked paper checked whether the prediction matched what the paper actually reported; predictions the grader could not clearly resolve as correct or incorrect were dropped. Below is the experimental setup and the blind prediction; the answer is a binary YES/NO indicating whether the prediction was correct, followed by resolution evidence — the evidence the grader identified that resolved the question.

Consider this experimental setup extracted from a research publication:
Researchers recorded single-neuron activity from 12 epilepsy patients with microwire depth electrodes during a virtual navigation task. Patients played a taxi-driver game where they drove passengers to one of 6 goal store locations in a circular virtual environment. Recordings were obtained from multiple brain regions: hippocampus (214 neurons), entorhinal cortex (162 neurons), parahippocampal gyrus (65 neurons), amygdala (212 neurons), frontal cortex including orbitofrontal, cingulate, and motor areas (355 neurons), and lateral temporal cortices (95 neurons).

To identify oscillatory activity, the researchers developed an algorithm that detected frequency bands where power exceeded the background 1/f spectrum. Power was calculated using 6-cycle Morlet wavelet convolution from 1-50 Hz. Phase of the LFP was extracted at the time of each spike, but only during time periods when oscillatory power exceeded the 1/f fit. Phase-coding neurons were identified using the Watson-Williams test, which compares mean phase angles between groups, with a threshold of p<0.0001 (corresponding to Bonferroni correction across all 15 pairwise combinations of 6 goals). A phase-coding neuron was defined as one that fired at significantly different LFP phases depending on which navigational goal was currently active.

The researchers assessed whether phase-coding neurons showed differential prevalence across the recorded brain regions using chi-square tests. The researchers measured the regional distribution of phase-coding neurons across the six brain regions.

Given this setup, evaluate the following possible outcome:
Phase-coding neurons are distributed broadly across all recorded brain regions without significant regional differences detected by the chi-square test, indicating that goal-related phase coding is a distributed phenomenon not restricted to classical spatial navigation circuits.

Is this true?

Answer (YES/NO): YES